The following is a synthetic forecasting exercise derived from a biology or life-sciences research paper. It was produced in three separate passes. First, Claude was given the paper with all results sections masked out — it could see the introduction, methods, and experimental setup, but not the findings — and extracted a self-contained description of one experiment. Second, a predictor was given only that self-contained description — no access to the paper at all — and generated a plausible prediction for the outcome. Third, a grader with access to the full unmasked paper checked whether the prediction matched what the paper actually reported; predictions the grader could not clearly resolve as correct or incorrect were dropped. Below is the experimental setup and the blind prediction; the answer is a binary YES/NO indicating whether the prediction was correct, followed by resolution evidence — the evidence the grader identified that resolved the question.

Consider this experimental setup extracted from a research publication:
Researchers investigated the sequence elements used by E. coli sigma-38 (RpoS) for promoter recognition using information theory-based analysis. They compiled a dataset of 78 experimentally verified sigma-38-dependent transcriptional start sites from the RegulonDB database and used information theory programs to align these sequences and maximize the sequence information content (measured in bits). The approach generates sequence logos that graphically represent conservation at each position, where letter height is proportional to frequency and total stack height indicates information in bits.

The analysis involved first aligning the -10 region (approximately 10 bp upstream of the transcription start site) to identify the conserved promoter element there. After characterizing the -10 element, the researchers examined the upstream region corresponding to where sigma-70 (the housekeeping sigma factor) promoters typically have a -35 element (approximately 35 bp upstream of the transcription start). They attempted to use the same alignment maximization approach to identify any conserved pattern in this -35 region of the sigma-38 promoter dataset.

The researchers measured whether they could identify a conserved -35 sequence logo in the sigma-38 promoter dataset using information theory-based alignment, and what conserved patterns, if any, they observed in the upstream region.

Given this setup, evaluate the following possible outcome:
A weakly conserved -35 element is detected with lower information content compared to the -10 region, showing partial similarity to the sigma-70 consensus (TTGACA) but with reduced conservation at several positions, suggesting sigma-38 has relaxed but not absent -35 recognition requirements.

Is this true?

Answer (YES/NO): NO